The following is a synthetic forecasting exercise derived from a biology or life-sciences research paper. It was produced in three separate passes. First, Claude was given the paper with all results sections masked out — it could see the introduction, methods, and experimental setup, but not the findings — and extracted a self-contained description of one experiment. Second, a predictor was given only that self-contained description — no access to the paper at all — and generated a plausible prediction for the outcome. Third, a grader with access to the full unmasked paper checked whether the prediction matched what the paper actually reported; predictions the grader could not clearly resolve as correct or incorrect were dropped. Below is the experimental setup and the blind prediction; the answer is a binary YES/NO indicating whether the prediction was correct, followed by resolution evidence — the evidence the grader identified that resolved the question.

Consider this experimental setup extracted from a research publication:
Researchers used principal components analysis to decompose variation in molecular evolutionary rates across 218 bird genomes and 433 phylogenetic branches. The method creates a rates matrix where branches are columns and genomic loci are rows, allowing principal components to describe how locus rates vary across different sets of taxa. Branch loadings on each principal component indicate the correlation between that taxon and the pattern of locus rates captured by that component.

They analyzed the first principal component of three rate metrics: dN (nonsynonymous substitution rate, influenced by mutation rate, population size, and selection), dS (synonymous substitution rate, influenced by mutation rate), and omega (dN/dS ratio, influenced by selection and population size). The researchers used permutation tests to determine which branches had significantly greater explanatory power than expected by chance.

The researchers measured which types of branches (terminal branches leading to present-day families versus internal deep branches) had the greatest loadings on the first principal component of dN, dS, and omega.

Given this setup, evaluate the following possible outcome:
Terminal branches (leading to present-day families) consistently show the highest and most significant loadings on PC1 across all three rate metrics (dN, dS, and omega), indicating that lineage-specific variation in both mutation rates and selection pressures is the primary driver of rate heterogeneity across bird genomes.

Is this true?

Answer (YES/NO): NO